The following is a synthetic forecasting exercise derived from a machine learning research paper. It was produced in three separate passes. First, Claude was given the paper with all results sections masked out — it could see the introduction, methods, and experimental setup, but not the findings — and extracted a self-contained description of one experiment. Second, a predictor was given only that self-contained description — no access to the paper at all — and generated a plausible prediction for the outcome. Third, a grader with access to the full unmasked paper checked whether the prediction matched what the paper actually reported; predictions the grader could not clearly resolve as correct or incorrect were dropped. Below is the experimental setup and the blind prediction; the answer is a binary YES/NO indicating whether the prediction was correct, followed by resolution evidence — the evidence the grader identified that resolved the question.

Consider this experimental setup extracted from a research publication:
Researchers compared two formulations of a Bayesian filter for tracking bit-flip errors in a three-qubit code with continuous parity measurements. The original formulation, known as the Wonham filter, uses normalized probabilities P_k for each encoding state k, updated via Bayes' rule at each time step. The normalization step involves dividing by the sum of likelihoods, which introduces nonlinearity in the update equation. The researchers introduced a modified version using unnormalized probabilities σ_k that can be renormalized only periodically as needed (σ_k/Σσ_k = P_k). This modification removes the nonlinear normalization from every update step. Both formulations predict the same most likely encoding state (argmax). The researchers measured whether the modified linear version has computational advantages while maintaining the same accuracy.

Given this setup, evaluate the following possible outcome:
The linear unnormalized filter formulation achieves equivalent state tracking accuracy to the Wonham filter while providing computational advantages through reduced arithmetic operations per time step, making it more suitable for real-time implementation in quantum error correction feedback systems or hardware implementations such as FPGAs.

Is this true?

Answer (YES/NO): YES